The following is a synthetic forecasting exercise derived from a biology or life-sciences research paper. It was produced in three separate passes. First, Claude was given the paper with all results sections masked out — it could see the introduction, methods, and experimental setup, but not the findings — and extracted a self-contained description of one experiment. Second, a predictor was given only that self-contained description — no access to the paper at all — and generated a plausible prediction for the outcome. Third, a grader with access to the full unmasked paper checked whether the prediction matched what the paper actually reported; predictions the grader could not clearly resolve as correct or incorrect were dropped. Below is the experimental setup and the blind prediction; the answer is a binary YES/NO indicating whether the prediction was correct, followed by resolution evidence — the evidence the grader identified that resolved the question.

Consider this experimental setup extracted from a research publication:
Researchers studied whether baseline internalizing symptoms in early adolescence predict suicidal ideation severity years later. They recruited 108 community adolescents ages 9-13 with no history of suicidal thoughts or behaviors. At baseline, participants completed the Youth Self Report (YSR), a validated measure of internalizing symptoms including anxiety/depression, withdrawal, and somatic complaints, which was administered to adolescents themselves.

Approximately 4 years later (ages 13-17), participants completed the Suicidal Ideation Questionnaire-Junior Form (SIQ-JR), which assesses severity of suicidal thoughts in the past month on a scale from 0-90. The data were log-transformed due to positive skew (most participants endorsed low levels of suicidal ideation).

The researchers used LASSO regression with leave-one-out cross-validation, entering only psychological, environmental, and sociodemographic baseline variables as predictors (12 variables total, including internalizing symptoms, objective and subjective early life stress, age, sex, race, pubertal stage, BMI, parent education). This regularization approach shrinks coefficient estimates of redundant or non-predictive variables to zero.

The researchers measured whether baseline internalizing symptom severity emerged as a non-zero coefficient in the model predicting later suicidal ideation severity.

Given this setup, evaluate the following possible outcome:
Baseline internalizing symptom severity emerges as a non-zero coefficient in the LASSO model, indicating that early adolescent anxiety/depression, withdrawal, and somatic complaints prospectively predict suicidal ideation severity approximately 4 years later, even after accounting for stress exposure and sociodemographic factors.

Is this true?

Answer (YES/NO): YES